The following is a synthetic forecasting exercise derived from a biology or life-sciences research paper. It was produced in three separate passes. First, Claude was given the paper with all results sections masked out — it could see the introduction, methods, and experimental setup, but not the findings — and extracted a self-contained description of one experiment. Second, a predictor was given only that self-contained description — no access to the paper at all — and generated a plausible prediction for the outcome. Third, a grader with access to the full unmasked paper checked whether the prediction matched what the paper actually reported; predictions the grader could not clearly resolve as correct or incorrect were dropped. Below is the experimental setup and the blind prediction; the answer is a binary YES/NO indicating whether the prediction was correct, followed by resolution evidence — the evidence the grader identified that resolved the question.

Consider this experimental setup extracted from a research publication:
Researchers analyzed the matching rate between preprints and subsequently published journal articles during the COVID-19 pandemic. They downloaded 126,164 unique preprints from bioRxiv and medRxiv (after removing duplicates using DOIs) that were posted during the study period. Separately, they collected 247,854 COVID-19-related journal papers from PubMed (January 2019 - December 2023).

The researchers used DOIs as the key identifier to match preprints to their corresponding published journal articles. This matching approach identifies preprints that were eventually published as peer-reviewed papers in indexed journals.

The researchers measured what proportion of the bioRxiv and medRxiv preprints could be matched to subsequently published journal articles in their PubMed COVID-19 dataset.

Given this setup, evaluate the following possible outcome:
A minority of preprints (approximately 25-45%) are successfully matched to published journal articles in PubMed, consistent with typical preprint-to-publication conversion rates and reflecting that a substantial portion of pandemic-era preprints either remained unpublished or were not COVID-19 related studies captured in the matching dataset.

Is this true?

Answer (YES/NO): NO